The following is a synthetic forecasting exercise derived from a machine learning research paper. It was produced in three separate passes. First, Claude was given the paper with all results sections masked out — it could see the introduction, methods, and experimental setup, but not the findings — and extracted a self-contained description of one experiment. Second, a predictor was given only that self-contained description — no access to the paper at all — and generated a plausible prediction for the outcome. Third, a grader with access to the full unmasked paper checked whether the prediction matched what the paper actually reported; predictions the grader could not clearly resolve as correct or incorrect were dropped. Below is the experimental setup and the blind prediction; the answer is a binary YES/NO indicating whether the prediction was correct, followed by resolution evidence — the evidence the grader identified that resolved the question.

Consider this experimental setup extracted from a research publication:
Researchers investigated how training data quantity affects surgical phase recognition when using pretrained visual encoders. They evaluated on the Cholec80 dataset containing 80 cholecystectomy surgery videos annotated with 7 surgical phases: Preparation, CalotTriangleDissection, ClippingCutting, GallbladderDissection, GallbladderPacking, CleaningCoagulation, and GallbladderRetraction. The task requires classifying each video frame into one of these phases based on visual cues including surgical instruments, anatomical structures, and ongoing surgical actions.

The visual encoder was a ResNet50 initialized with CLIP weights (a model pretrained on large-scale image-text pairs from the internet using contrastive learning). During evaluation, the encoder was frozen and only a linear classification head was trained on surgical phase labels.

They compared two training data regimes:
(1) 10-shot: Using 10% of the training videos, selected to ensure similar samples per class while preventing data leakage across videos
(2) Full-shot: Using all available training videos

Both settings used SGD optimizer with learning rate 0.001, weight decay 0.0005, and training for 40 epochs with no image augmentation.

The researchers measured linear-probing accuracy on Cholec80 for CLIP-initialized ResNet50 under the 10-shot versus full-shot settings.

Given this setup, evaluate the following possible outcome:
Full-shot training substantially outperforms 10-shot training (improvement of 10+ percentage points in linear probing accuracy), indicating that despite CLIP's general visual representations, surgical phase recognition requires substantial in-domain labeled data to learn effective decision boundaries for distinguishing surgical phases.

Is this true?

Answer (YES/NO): NO